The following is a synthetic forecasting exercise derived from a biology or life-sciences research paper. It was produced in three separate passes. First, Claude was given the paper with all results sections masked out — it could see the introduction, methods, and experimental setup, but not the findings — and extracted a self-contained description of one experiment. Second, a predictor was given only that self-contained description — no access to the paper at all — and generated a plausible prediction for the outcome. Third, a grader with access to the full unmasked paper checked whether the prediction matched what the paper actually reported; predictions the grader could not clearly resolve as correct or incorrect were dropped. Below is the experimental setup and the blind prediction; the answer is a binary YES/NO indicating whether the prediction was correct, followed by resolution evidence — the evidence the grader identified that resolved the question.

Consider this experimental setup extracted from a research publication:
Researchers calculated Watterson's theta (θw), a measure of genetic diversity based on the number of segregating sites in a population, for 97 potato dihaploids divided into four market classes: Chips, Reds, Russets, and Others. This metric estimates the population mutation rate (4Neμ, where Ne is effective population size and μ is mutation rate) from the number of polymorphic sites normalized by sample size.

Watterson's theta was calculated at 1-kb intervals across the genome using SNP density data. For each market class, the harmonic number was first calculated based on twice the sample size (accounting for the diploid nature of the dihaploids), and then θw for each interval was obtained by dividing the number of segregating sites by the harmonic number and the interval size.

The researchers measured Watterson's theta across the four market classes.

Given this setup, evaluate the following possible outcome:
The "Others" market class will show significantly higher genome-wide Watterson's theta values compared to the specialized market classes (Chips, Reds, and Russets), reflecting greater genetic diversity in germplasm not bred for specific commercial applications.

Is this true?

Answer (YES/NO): NO